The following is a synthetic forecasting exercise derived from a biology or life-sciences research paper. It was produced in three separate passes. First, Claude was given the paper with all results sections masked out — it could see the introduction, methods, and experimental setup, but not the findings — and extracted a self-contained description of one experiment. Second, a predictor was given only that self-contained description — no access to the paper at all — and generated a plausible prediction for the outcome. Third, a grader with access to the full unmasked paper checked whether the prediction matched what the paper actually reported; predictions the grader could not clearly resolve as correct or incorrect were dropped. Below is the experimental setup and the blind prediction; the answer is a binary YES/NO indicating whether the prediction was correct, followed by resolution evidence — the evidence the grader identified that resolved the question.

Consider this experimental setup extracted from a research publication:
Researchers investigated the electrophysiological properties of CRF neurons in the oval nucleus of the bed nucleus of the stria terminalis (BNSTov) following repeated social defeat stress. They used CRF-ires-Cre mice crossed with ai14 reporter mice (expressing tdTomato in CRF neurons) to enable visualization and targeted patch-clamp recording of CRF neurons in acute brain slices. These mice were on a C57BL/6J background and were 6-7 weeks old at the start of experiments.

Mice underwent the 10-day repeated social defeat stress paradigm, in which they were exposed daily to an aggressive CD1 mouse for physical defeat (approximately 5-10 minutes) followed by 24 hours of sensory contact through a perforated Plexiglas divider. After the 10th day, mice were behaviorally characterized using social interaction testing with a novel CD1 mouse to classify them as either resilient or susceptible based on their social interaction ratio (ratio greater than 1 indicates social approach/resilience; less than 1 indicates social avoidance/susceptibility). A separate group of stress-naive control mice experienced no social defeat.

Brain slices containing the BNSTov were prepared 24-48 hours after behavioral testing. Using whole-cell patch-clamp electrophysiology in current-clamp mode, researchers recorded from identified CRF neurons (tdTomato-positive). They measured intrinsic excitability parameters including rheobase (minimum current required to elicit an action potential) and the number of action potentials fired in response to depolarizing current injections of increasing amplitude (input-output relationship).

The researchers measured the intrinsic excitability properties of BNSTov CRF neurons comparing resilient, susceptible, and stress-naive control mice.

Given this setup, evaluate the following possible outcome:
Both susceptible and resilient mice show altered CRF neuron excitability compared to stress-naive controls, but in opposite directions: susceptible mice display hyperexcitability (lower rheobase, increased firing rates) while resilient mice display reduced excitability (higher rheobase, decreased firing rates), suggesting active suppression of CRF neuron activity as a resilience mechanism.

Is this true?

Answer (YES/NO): NO